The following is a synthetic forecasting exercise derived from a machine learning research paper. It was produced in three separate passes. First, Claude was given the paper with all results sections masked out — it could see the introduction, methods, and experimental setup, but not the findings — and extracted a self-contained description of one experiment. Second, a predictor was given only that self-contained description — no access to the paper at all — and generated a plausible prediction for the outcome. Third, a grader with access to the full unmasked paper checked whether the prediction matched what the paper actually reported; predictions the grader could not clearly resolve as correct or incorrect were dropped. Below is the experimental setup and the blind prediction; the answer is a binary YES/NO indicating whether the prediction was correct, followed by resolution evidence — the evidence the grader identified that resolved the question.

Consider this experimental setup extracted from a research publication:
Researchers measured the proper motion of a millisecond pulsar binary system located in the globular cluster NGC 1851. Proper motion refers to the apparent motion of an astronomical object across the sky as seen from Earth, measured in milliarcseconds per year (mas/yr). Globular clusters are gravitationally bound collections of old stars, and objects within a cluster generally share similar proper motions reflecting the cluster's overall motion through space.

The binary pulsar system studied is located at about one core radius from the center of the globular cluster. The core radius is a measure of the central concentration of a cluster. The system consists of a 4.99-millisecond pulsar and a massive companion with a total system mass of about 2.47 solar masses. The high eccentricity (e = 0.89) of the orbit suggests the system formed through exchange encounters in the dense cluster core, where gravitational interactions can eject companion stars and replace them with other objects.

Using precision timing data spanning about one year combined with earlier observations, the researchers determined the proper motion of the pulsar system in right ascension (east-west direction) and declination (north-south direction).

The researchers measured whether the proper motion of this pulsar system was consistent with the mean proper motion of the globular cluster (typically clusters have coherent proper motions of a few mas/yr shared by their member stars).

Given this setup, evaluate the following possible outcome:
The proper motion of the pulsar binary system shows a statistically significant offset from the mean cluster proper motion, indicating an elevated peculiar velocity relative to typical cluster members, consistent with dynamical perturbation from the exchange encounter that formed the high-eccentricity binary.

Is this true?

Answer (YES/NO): NO